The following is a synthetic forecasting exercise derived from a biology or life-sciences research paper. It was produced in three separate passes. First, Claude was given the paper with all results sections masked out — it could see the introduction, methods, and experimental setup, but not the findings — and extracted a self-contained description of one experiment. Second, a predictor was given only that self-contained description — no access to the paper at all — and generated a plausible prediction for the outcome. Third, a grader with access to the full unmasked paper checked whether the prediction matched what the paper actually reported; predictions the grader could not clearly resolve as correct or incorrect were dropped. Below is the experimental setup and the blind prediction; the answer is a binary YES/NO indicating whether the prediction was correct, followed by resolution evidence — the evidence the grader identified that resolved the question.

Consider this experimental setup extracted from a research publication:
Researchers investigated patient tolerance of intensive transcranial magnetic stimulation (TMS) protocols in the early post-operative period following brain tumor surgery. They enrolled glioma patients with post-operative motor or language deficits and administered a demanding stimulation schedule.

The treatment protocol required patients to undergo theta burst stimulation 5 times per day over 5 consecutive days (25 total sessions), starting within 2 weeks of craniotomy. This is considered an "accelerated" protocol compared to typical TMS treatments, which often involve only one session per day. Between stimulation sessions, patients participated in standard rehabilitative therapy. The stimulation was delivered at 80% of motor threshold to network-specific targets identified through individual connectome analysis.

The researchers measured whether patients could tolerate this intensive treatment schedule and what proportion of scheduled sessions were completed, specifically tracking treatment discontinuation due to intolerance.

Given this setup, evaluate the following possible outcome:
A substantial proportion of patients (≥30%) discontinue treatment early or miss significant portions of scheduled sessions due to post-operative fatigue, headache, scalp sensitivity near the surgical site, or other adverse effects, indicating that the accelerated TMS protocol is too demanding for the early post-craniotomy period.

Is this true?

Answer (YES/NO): NO